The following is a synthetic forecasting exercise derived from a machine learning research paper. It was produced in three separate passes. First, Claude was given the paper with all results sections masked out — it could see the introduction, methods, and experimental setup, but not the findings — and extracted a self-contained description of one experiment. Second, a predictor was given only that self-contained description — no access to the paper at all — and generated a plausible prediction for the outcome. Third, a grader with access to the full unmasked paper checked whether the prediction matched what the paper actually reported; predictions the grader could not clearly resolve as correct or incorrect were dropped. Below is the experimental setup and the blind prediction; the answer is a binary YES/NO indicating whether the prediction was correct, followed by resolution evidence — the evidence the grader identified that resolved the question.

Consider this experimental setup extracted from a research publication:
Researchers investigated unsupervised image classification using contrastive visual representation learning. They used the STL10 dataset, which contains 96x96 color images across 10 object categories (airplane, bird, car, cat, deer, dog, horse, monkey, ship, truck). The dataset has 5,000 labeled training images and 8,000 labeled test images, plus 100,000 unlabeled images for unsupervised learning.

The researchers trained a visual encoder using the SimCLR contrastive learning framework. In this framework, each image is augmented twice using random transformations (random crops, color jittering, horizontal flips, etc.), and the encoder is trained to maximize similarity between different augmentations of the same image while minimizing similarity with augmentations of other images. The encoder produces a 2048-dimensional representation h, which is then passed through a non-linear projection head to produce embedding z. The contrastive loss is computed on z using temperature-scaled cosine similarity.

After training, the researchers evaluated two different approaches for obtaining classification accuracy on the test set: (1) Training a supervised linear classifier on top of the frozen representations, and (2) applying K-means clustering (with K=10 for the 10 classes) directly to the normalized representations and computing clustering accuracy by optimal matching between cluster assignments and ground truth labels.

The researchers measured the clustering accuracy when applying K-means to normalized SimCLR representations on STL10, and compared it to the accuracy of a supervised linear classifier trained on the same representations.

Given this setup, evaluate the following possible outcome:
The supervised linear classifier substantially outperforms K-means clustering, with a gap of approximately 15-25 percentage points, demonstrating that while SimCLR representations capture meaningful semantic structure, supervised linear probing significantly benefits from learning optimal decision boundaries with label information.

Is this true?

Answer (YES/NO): YES